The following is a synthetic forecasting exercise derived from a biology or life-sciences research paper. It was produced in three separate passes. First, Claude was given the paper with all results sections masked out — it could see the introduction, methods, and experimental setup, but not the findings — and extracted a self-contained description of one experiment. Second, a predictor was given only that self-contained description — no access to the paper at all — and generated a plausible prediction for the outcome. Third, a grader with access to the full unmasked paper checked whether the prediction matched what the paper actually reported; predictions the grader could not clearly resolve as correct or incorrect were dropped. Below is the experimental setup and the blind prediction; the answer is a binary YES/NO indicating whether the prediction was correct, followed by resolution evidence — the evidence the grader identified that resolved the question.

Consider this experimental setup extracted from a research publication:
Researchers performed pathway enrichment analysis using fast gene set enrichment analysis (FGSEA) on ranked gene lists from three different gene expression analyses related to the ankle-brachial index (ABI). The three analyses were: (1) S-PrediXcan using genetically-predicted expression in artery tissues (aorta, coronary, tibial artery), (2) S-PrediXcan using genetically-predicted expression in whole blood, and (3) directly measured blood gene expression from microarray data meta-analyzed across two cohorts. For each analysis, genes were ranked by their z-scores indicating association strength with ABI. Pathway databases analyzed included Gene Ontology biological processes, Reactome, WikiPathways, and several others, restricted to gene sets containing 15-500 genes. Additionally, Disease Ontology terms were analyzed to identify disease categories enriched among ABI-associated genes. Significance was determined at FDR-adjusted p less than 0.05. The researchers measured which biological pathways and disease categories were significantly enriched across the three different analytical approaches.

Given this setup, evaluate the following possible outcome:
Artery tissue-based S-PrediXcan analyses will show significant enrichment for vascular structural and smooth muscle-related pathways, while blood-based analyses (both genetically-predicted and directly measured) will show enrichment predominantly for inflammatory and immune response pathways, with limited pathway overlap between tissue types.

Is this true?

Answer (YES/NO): NO